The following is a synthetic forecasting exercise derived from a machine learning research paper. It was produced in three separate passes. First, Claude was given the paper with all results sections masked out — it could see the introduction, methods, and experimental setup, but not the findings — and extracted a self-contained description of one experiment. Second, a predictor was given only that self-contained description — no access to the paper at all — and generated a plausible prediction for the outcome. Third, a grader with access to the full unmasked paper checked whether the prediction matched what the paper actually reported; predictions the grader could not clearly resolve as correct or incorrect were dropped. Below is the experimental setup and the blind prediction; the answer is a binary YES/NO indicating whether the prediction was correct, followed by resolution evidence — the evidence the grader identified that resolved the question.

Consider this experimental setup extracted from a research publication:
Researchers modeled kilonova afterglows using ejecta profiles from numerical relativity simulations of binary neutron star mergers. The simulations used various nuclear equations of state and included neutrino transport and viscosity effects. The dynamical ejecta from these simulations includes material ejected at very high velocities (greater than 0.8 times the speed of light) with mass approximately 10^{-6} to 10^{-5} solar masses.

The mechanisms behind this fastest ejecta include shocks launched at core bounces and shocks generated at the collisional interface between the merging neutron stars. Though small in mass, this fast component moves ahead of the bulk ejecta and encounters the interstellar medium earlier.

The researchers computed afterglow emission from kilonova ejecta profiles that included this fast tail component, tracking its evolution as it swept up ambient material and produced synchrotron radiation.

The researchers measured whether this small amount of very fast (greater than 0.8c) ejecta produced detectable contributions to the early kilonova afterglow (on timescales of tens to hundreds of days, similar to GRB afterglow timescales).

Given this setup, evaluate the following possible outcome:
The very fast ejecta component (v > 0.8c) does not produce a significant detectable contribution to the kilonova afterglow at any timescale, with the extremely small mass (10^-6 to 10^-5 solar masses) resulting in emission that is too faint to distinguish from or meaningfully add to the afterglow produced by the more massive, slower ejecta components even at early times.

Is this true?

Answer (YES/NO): NO